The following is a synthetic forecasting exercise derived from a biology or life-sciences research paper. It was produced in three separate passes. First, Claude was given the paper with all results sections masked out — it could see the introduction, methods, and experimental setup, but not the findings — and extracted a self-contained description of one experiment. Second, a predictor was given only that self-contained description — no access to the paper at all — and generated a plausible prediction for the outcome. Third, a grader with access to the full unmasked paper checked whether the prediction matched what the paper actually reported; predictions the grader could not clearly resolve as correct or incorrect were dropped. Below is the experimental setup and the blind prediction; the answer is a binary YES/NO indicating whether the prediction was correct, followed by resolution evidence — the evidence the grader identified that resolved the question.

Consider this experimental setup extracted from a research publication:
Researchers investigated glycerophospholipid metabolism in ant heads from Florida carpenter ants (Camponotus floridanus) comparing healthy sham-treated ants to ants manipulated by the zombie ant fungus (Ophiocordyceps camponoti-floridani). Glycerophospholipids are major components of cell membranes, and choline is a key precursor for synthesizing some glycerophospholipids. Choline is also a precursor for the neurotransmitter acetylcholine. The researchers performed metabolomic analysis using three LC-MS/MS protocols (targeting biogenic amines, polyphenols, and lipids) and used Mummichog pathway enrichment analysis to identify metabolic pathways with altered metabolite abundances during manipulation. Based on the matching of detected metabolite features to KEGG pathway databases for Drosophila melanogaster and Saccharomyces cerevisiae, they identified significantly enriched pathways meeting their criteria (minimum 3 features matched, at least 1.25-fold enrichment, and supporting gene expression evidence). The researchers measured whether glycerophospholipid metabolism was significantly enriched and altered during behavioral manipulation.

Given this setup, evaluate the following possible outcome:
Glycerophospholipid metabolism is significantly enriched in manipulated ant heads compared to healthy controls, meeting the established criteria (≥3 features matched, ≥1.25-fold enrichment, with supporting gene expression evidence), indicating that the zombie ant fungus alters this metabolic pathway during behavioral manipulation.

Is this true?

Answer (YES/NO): YES